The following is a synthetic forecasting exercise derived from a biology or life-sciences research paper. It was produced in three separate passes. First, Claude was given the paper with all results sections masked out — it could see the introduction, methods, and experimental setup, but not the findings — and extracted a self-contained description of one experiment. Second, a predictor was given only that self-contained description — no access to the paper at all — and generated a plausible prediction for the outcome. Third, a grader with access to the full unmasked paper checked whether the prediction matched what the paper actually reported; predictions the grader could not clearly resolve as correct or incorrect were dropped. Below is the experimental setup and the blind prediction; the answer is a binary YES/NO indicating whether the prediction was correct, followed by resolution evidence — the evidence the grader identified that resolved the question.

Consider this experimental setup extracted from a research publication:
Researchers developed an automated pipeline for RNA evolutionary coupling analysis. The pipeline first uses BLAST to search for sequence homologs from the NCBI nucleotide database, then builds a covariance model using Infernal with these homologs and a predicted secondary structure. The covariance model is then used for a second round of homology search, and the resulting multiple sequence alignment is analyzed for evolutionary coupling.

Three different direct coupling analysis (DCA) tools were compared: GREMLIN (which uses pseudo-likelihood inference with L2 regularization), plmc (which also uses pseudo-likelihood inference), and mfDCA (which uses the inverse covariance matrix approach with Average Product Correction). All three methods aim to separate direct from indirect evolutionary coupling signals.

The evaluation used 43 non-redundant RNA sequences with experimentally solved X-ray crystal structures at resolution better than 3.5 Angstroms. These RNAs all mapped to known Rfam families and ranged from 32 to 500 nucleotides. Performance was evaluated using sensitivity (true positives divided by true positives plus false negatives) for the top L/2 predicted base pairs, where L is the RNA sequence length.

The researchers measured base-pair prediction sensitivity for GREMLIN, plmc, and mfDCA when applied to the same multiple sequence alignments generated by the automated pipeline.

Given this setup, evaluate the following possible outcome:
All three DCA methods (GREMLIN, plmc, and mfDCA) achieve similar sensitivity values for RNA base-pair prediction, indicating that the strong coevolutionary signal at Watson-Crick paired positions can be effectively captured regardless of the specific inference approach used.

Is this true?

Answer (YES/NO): NO